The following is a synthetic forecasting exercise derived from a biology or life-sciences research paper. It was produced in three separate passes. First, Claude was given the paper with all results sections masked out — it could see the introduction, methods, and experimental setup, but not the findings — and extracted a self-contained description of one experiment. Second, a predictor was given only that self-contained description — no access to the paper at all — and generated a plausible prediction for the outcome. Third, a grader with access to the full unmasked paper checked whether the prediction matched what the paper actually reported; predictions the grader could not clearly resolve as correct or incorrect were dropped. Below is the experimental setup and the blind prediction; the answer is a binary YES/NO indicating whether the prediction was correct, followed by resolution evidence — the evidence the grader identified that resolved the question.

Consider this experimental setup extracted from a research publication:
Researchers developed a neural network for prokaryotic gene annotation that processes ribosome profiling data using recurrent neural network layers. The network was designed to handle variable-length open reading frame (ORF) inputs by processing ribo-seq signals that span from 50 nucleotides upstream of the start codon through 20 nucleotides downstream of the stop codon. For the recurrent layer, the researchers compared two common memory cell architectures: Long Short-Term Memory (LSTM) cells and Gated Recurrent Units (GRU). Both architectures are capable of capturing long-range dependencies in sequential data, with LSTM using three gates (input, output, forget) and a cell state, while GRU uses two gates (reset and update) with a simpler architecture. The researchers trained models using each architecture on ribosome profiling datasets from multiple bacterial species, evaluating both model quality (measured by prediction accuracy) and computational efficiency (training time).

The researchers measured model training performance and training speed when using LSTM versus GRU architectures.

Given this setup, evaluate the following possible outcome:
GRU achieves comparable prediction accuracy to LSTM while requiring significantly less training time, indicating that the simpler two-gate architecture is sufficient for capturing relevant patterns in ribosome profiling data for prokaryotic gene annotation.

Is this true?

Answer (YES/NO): NO